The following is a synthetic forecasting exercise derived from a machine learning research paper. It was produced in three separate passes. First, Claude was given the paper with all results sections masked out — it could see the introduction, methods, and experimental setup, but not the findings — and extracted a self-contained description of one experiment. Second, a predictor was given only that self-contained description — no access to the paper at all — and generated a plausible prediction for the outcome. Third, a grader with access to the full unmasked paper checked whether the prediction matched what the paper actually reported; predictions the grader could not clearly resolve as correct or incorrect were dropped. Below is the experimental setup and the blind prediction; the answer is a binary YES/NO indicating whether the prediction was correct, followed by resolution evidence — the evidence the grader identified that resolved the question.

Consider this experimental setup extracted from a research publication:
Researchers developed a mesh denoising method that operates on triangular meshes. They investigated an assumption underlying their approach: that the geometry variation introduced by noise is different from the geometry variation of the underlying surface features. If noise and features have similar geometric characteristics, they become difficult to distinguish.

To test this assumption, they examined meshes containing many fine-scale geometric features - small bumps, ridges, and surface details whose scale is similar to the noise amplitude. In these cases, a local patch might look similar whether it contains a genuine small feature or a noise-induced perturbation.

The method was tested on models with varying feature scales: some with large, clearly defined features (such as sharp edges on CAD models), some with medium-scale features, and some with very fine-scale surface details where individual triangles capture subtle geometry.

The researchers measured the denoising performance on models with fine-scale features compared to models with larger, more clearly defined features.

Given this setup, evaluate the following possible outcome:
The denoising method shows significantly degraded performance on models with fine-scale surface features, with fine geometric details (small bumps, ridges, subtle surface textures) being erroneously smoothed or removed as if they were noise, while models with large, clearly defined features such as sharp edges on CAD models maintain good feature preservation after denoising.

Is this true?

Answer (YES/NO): YES